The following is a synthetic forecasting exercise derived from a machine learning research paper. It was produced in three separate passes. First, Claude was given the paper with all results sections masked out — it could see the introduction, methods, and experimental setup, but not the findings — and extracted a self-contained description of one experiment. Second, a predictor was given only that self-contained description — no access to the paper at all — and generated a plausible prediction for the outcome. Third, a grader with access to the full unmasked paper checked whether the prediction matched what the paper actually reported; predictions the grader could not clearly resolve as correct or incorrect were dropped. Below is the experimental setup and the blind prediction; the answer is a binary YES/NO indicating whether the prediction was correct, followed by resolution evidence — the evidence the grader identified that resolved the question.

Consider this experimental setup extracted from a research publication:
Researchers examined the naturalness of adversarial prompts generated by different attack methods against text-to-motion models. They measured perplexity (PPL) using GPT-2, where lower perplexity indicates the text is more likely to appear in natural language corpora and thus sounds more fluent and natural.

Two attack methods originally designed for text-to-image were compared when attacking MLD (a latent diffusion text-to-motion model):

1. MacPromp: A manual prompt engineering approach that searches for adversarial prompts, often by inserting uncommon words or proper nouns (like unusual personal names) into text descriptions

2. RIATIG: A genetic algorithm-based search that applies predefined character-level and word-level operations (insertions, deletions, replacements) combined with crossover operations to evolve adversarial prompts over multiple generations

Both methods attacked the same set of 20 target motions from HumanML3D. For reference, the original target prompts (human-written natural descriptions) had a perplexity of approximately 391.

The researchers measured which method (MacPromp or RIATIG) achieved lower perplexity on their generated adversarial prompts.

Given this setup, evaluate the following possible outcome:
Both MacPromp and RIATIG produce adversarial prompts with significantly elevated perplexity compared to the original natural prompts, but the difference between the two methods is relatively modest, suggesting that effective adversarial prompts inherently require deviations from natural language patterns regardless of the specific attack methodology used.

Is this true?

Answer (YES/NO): NO